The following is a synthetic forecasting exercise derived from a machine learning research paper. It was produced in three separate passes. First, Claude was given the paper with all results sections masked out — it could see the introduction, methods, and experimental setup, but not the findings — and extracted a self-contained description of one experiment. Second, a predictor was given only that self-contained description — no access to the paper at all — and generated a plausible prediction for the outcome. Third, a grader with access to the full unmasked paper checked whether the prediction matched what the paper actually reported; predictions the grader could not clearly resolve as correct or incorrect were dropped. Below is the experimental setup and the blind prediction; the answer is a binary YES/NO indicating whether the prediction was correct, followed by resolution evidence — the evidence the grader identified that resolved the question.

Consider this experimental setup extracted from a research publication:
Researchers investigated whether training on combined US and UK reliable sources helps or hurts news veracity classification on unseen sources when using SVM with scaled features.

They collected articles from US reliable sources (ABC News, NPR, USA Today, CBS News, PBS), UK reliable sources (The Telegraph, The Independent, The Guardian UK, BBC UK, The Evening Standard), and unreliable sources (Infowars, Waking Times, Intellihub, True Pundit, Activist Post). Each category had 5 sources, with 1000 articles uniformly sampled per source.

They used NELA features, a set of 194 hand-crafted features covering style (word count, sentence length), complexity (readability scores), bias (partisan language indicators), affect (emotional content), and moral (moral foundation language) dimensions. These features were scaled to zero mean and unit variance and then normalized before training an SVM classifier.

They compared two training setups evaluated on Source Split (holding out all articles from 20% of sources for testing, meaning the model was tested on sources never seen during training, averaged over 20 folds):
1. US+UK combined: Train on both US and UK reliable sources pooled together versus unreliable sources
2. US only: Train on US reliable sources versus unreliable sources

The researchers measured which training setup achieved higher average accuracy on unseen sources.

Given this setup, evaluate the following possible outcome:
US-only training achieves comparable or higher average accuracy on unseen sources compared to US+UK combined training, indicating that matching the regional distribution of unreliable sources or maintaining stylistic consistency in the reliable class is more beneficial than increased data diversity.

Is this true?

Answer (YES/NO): YES